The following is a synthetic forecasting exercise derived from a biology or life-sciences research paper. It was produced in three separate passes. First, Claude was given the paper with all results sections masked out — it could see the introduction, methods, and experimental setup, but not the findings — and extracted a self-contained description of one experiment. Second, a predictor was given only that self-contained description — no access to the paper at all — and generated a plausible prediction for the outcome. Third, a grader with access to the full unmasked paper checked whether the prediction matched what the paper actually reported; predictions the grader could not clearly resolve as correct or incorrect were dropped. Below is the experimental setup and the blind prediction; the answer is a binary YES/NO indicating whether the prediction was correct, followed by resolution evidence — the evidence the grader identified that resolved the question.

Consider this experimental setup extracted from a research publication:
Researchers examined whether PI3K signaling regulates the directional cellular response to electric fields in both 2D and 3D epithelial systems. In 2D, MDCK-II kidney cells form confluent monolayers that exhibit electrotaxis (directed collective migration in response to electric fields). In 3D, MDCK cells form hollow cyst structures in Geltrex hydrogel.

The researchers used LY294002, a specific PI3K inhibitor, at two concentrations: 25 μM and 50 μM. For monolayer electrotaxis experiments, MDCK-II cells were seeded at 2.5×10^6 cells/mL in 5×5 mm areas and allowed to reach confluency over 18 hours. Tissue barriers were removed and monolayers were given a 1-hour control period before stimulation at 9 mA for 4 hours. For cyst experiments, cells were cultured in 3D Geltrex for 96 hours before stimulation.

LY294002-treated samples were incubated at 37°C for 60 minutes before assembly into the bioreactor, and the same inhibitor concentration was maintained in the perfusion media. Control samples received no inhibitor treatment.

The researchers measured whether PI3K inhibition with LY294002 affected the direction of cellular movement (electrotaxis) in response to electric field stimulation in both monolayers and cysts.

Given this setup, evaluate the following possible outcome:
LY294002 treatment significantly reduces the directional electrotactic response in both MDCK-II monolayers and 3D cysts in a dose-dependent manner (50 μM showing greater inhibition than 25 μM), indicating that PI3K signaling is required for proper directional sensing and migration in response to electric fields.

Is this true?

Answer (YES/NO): NO